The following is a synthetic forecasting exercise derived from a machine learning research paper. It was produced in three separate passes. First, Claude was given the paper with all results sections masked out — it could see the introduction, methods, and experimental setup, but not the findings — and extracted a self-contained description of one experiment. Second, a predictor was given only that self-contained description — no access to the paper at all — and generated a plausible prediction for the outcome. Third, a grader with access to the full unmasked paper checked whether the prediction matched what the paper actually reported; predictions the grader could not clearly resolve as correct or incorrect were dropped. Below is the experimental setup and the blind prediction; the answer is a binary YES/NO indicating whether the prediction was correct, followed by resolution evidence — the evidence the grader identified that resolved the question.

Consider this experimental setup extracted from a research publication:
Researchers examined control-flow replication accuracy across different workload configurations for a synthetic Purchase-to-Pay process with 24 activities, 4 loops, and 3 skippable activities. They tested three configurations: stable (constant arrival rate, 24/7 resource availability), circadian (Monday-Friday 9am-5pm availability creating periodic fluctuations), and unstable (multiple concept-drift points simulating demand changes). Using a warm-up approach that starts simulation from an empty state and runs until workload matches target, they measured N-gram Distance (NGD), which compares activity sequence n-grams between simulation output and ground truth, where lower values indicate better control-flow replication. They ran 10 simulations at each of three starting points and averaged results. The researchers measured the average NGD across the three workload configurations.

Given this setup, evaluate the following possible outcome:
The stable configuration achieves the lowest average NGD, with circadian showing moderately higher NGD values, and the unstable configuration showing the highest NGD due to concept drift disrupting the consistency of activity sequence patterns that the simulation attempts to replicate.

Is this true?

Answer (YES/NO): YES